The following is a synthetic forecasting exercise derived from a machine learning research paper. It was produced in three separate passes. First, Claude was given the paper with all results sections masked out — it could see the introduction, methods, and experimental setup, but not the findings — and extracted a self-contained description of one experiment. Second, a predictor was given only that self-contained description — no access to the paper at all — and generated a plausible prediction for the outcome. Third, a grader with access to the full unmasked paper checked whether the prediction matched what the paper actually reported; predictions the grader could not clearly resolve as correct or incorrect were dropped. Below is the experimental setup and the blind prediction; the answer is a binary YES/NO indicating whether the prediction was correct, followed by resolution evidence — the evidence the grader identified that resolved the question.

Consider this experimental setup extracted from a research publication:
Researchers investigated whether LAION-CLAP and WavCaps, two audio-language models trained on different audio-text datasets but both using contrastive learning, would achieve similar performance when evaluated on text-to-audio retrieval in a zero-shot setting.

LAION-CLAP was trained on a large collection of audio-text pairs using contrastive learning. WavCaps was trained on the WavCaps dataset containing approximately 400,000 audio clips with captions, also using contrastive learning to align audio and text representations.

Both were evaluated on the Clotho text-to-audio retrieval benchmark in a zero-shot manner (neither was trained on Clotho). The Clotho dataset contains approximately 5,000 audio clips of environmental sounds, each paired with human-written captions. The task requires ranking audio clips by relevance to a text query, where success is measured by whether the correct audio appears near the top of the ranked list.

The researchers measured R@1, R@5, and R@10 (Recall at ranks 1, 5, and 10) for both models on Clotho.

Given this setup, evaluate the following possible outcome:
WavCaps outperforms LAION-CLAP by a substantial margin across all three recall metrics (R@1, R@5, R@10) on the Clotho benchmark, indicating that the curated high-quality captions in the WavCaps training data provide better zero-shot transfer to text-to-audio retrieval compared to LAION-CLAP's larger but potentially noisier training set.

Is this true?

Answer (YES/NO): NO